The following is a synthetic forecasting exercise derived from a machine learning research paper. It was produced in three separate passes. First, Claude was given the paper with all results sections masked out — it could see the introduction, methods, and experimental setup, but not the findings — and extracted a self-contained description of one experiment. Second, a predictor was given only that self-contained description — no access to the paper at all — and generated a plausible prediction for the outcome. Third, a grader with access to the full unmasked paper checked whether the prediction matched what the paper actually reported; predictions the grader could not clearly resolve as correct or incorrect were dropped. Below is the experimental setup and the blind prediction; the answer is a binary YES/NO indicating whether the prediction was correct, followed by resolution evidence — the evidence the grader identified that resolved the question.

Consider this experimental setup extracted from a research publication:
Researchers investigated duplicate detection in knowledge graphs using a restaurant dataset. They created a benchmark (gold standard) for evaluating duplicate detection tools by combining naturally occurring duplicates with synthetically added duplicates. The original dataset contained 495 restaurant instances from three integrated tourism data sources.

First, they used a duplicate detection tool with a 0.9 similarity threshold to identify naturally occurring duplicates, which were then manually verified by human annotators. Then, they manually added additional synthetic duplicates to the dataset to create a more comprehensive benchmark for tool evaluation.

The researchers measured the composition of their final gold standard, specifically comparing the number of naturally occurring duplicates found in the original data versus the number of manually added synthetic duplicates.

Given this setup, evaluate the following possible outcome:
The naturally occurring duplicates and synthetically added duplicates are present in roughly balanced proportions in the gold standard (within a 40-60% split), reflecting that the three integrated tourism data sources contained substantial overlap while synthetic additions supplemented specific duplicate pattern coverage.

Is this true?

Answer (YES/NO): NO